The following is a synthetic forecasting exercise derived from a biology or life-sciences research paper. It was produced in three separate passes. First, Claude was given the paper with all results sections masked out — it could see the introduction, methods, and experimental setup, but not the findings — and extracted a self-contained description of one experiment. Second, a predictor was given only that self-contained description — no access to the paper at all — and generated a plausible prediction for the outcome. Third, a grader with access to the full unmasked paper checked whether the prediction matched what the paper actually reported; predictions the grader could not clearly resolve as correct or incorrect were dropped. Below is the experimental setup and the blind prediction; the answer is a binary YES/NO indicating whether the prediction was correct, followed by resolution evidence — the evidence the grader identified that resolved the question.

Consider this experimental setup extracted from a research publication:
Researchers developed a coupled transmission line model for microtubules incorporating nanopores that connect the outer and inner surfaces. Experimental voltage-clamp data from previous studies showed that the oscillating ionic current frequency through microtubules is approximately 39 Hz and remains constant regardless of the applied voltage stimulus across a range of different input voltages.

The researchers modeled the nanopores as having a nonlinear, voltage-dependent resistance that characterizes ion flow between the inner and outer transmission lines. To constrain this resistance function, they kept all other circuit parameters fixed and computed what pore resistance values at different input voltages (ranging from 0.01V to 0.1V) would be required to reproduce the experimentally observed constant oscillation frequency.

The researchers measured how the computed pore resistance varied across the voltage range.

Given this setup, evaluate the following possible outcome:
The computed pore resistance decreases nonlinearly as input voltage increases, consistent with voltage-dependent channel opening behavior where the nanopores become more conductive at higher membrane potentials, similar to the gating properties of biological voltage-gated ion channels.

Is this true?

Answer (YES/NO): NO